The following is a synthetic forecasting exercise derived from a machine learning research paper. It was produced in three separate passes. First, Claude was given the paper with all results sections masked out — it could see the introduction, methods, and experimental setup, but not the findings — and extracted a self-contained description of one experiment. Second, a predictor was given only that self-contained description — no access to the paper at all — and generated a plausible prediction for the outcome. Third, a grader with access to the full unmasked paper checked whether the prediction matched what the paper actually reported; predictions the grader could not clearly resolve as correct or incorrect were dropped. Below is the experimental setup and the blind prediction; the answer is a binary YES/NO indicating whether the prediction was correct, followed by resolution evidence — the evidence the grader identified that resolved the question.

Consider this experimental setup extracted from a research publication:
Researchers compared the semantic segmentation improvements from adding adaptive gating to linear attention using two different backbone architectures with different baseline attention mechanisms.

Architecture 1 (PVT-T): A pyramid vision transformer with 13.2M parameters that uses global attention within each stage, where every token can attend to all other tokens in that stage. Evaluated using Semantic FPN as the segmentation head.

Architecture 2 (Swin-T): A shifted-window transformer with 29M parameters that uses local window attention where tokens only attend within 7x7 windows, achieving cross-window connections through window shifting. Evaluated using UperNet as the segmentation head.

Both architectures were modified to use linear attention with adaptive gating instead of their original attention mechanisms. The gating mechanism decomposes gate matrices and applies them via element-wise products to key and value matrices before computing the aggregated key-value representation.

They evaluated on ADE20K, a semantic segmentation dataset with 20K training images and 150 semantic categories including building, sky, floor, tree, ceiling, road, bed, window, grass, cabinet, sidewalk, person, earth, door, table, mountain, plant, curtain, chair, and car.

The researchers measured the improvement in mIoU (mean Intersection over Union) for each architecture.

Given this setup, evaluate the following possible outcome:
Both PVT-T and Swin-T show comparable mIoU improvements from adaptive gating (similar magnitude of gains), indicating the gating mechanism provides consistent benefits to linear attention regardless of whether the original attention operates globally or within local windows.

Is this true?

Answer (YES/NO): NO